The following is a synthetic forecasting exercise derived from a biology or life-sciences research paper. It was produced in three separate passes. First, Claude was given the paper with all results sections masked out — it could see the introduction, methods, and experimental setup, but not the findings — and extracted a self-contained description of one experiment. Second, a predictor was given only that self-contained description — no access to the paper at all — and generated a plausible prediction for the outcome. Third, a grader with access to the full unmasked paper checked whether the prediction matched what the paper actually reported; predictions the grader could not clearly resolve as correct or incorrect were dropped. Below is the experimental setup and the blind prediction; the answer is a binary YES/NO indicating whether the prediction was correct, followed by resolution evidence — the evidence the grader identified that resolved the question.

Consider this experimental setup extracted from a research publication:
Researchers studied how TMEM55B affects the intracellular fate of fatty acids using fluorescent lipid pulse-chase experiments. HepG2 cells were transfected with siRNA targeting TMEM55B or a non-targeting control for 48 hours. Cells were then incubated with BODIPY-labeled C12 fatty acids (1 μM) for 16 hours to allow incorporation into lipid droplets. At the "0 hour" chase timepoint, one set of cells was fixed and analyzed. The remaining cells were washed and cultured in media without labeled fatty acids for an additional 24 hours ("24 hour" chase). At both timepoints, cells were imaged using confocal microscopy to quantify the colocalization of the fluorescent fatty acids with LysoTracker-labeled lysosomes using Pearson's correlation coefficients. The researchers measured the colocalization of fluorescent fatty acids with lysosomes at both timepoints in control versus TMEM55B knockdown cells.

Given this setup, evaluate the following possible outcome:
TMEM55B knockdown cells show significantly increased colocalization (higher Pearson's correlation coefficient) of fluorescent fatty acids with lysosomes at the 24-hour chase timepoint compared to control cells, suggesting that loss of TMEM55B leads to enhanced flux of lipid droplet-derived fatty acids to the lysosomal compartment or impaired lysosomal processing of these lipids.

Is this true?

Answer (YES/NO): NO